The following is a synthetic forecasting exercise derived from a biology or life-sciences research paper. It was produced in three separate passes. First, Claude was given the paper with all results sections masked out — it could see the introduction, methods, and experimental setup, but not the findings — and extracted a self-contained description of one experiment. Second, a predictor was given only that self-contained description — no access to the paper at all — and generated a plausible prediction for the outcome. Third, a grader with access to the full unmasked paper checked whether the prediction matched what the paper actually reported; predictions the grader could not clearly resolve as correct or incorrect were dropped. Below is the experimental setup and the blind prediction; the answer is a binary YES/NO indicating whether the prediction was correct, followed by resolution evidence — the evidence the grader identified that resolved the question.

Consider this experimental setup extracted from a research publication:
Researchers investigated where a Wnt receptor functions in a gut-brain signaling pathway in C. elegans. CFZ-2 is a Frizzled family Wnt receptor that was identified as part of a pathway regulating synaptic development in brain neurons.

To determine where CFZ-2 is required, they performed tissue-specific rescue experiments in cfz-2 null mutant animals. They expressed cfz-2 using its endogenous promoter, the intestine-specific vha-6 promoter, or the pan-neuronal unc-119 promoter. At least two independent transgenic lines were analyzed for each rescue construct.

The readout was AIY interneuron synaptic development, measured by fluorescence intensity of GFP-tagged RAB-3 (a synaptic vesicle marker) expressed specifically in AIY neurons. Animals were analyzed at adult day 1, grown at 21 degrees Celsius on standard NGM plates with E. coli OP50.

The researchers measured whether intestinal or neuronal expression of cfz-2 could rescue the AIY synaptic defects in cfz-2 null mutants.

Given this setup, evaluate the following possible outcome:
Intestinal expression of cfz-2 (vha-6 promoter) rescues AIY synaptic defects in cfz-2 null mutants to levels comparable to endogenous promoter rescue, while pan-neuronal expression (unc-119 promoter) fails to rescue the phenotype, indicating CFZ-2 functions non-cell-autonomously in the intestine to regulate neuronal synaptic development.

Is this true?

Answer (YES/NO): YES